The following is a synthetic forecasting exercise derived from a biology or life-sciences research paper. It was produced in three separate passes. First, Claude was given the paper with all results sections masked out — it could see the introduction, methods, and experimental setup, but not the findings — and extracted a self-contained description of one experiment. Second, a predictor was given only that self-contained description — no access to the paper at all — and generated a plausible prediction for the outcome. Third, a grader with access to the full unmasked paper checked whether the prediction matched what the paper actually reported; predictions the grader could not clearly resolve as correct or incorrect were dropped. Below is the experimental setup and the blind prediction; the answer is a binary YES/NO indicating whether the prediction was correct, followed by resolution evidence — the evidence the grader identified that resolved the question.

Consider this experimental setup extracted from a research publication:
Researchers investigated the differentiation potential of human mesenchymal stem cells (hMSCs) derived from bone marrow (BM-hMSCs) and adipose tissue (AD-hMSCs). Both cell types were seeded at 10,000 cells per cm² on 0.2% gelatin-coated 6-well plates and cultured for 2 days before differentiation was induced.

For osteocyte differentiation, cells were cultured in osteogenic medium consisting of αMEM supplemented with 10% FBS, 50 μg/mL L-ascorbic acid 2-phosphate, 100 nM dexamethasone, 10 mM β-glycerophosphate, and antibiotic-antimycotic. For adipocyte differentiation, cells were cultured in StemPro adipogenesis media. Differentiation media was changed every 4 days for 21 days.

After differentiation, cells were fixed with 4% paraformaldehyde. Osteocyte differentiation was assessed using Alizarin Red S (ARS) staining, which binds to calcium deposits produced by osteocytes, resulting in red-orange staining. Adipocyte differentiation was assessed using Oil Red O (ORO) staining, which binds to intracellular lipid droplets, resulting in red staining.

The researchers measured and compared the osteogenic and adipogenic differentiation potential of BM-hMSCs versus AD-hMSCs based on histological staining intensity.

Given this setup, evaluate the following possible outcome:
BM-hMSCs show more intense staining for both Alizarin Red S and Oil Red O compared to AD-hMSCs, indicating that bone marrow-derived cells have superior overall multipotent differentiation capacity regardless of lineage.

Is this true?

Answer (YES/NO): NO